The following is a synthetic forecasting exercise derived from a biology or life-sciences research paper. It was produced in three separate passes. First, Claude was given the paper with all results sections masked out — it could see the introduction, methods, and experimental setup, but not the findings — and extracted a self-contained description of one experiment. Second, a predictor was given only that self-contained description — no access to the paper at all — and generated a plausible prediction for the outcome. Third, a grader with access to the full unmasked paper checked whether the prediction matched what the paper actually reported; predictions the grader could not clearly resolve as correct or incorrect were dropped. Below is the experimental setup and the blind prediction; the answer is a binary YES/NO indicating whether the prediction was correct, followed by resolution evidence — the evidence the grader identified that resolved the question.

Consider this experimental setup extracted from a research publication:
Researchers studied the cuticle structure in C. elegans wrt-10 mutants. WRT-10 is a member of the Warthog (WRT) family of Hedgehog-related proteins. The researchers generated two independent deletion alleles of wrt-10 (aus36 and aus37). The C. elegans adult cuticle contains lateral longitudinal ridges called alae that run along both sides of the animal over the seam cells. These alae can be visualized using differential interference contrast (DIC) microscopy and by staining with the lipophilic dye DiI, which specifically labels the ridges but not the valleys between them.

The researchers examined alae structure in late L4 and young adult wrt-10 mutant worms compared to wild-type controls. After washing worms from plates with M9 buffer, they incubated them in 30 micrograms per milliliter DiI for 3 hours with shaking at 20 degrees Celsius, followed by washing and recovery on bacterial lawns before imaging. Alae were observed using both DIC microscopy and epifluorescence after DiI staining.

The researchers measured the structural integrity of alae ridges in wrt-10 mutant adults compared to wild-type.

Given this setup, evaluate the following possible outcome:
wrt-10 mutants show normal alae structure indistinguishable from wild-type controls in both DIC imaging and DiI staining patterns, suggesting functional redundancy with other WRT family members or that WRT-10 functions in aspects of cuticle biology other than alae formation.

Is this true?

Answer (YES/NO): NO